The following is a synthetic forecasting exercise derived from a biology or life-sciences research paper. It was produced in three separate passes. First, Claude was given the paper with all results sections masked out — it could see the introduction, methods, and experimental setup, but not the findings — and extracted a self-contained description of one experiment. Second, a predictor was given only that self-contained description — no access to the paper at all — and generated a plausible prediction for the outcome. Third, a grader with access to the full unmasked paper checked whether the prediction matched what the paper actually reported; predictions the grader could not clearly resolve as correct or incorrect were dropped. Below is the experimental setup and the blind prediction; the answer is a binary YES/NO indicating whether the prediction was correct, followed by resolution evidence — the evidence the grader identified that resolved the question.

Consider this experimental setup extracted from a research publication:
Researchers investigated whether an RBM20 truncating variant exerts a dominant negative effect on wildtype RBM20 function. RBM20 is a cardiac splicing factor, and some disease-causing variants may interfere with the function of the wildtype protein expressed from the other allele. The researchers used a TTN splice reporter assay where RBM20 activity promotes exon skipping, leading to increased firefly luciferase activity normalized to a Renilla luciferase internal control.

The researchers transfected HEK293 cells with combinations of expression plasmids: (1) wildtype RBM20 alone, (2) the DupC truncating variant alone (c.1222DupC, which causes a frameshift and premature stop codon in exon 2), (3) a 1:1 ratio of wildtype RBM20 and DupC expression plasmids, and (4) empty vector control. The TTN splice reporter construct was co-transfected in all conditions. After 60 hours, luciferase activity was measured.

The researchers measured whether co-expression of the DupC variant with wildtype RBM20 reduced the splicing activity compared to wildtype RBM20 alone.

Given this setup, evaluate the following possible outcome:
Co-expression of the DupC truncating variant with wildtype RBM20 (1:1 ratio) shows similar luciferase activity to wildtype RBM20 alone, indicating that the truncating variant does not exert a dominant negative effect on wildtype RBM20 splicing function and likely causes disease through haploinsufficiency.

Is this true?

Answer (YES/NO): YES